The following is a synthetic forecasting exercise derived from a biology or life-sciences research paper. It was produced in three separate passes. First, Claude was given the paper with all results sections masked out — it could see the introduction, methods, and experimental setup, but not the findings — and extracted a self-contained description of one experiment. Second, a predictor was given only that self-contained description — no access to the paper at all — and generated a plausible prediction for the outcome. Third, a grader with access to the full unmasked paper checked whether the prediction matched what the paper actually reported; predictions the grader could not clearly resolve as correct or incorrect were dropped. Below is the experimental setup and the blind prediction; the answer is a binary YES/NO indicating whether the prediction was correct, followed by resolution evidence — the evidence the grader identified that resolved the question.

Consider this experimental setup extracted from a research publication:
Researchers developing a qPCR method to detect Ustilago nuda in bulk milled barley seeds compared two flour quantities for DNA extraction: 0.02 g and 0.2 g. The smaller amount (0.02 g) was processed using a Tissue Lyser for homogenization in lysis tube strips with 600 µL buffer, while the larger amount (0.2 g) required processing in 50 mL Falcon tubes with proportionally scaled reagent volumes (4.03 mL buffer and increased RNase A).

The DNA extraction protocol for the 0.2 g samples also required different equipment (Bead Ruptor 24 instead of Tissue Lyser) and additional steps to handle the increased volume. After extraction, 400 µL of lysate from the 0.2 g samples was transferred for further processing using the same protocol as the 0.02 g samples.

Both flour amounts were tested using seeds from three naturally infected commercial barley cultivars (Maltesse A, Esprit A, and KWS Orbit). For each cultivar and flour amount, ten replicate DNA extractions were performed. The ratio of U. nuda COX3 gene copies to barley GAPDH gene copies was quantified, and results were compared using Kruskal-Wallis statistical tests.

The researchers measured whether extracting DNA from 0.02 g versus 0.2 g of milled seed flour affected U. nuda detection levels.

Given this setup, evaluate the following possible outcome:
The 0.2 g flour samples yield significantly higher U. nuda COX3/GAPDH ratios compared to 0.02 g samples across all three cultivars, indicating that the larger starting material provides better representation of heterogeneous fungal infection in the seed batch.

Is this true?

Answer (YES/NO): NO